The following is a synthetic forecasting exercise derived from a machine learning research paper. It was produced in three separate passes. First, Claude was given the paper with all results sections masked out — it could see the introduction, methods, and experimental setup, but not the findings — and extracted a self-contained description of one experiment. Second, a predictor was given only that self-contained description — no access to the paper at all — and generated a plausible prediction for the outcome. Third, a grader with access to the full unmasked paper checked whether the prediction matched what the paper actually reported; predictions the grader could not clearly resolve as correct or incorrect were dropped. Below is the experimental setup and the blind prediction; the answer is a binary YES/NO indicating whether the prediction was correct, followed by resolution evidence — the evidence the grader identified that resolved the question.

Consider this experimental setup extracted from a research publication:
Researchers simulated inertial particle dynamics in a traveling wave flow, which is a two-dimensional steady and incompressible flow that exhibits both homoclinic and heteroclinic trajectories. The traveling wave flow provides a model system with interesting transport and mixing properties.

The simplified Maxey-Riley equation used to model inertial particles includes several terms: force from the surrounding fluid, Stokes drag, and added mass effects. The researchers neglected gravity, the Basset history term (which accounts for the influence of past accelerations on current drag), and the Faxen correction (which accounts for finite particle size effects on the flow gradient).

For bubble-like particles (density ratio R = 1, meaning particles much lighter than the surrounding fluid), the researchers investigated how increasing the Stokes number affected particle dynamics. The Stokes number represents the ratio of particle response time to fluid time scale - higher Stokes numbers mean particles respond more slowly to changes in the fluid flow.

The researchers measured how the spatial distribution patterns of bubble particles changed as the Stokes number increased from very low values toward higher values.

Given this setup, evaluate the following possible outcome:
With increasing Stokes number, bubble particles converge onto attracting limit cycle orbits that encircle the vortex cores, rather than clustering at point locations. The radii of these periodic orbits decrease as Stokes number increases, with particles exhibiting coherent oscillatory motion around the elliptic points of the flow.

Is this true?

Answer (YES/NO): NO